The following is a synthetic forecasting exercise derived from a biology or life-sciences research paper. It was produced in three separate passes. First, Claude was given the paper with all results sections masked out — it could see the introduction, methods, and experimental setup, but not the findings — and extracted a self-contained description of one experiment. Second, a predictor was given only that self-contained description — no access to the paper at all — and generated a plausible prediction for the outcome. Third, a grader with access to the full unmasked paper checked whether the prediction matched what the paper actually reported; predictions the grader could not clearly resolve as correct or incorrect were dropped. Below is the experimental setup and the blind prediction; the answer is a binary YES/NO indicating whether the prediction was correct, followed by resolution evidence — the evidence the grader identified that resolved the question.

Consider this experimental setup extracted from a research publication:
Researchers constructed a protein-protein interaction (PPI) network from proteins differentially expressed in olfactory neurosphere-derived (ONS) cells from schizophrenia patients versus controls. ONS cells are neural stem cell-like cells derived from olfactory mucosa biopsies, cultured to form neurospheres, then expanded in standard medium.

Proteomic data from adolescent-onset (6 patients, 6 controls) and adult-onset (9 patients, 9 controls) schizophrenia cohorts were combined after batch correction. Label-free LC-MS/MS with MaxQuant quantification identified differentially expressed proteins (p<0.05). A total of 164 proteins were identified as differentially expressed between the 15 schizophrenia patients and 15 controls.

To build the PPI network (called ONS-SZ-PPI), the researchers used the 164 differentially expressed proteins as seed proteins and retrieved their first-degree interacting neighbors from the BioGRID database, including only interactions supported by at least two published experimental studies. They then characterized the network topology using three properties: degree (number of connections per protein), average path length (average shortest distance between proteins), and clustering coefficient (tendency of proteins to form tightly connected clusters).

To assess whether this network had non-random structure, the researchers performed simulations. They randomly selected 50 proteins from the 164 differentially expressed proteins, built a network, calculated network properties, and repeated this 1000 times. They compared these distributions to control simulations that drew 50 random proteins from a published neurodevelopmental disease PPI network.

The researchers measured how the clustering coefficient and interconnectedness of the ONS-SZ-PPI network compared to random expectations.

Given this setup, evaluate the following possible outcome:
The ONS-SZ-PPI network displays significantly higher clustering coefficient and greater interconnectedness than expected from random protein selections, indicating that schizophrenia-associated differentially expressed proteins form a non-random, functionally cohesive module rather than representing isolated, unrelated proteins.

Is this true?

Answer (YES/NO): YES